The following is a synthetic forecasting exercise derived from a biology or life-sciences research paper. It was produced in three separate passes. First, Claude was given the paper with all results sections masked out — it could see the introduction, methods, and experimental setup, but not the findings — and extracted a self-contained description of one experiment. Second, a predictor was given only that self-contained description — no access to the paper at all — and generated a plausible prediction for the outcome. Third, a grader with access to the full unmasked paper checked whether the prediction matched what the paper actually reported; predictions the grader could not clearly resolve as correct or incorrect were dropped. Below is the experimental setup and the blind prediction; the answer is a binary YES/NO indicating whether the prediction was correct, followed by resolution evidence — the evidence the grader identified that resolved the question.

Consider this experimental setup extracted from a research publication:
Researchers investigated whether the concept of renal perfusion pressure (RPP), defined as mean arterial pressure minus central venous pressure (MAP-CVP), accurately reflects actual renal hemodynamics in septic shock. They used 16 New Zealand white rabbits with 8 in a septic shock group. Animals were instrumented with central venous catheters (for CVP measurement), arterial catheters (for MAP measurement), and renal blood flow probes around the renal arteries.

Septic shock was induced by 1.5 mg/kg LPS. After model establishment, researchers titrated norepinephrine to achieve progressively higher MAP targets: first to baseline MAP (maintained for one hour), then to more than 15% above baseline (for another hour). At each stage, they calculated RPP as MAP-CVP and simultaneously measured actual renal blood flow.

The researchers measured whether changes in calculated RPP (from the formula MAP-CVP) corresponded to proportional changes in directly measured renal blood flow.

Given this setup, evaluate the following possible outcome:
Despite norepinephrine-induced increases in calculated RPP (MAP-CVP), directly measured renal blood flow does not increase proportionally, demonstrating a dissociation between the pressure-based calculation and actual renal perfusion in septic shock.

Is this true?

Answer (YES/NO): YES